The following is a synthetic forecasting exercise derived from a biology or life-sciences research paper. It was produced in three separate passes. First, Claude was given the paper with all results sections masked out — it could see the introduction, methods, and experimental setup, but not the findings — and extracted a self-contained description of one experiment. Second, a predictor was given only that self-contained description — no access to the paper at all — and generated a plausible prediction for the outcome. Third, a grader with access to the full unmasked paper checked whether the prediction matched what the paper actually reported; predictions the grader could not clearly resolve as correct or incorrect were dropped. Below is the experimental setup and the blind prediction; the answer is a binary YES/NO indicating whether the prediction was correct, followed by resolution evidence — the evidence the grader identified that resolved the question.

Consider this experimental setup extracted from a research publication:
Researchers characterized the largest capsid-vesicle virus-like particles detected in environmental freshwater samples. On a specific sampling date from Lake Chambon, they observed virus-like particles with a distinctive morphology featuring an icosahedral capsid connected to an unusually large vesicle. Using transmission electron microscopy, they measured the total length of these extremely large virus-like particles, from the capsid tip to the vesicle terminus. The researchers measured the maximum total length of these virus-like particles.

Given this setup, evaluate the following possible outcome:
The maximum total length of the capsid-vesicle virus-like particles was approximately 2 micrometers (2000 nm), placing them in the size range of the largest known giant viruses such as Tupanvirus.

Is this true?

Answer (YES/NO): NO